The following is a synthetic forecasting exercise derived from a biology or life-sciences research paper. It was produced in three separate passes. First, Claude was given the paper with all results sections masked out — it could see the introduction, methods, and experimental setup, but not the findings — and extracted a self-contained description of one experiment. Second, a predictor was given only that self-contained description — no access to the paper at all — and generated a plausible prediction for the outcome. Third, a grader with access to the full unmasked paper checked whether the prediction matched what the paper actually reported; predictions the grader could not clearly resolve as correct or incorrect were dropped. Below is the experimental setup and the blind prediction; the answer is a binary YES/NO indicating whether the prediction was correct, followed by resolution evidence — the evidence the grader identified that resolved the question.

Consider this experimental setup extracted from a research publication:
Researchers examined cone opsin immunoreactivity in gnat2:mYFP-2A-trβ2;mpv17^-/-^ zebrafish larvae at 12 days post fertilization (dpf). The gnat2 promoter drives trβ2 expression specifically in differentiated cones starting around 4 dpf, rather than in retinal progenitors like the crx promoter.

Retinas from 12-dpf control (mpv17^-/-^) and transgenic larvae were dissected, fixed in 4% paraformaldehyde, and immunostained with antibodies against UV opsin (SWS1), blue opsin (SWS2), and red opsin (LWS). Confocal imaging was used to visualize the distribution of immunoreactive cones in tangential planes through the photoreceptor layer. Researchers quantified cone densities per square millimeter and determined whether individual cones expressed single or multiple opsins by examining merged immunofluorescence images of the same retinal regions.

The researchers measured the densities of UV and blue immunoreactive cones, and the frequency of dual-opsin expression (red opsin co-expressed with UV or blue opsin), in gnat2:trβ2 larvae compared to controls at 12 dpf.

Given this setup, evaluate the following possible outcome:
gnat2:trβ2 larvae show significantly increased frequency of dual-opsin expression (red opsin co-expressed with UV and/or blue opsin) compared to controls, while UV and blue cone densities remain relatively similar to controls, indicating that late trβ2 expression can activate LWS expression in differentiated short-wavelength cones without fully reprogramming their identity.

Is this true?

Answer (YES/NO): YES